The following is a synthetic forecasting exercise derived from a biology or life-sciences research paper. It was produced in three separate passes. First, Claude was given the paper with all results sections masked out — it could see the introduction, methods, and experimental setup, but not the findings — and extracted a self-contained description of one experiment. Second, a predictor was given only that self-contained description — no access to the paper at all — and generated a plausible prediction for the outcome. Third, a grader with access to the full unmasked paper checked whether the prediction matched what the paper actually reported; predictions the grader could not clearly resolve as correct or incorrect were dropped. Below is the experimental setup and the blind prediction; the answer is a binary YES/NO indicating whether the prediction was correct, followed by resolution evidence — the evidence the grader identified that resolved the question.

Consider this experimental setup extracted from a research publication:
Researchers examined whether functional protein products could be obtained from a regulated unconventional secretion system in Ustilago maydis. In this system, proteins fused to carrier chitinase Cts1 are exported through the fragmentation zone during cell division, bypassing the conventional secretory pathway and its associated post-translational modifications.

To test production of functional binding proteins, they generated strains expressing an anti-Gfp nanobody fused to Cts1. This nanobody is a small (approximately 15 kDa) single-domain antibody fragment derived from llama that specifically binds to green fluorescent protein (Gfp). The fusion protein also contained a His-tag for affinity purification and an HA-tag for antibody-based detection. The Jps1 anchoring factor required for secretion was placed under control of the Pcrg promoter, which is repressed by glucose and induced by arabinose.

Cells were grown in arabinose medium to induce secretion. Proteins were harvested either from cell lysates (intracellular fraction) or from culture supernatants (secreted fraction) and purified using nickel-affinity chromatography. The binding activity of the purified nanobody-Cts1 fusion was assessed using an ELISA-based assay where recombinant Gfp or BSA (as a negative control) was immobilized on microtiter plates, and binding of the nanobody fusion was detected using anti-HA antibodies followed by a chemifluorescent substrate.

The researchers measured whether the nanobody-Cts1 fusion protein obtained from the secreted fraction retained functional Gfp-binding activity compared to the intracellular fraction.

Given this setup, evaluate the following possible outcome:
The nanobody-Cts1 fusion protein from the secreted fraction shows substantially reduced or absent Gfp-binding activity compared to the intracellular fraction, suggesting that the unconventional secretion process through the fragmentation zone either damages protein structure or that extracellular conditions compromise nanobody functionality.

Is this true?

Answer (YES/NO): NO